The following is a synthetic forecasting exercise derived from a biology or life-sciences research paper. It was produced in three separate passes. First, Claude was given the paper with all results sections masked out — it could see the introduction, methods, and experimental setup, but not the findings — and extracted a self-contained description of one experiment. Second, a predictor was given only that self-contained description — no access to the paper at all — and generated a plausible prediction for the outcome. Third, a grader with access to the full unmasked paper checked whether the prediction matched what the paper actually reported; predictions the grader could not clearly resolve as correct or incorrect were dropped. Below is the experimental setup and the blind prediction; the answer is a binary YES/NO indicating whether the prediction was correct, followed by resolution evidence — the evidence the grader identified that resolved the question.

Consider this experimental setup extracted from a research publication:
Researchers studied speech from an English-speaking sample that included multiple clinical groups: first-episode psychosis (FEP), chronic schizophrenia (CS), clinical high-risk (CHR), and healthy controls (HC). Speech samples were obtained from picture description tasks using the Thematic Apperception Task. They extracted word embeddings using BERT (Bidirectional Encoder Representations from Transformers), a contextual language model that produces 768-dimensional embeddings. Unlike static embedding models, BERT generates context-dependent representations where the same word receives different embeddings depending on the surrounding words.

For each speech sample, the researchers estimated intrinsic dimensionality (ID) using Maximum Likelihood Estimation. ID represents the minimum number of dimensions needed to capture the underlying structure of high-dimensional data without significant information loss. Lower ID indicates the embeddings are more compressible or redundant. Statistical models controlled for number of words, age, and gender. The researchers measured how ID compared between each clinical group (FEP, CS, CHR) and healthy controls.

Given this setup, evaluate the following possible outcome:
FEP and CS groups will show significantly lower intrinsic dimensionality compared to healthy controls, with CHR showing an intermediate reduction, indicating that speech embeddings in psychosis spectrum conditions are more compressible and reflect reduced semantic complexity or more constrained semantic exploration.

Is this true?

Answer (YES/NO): NO